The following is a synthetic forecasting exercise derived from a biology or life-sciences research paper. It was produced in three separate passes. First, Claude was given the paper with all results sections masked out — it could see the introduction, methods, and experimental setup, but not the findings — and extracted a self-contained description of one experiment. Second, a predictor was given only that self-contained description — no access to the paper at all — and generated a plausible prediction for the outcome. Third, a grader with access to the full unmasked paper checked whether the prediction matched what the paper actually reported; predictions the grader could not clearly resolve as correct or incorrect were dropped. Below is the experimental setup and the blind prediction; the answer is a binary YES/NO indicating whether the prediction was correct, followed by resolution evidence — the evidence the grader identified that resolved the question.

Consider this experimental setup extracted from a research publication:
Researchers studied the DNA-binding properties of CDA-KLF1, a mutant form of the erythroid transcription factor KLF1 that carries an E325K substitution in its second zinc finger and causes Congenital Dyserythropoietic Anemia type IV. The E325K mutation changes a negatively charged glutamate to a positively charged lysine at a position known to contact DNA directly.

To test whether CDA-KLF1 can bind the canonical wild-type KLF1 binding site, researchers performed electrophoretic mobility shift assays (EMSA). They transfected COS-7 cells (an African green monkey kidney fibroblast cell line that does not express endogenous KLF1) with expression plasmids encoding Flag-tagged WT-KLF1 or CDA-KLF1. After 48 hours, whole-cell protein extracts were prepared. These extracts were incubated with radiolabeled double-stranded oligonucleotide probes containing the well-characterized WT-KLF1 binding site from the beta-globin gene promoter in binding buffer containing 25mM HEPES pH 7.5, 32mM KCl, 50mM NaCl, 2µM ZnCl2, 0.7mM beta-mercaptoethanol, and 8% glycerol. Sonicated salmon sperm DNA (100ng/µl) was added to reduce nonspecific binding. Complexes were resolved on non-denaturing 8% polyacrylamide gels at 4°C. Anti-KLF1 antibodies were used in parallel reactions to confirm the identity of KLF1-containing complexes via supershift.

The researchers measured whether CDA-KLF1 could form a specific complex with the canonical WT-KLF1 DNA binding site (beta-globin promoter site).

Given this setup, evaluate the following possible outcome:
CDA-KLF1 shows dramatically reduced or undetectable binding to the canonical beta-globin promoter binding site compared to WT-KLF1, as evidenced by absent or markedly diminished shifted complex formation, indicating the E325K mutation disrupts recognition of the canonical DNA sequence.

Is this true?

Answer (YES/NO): YES